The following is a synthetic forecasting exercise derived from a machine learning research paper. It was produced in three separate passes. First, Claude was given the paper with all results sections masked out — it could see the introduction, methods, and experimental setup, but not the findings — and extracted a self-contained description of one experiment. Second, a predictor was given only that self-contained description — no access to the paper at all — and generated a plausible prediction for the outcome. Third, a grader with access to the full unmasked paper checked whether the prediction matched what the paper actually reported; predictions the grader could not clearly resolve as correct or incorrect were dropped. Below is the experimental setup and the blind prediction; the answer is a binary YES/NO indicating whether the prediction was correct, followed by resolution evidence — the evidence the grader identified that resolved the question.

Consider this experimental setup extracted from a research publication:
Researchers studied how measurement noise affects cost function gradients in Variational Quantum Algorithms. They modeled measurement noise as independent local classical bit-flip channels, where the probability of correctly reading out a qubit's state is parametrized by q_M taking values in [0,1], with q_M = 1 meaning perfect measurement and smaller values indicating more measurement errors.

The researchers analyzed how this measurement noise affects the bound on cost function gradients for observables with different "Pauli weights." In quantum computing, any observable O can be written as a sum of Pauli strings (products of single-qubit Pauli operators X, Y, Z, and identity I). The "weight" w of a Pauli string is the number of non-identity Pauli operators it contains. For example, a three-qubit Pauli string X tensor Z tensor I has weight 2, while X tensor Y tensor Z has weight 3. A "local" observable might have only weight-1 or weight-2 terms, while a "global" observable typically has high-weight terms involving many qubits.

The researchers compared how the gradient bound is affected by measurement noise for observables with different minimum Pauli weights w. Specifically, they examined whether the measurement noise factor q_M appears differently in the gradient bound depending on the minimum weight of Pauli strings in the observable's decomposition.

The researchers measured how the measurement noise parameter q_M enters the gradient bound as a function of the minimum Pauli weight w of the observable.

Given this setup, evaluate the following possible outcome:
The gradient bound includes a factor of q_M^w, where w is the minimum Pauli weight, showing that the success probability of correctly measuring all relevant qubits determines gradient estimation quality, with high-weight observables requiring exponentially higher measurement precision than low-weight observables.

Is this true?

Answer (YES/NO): YES